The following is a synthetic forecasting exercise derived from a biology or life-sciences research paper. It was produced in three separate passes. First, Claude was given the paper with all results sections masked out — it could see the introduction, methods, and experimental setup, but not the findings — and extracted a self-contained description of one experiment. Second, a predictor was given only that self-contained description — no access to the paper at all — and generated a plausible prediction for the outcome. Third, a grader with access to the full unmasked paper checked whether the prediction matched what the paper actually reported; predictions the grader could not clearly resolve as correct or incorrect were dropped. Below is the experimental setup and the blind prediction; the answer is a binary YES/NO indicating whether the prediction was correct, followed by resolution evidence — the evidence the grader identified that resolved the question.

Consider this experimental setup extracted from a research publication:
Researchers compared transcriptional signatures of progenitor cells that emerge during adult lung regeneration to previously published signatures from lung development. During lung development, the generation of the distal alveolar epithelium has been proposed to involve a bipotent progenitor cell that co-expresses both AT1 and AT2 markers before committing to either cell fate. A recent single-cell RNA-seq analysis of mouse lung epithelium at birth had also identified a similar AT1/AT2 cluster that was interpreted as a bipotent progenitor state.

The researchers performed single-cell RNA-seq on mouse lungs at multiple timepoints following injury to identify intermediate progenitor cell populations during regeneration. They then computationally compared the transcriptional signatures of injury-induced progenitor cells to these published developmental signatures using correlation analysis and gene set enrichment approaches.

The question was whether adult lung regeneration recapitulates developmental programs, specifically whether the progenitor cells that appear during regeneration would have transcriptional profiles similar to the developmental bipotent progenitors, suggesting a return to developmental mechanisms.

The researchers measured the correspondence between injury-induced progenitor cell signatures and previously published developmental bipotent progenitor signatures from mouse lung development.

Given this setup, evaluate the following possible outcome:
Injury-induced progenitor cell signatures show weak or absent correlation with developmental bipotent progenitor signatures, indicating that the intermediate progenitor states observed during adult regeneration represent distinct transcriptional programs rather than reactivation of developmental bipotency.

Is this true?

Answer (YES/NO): YES